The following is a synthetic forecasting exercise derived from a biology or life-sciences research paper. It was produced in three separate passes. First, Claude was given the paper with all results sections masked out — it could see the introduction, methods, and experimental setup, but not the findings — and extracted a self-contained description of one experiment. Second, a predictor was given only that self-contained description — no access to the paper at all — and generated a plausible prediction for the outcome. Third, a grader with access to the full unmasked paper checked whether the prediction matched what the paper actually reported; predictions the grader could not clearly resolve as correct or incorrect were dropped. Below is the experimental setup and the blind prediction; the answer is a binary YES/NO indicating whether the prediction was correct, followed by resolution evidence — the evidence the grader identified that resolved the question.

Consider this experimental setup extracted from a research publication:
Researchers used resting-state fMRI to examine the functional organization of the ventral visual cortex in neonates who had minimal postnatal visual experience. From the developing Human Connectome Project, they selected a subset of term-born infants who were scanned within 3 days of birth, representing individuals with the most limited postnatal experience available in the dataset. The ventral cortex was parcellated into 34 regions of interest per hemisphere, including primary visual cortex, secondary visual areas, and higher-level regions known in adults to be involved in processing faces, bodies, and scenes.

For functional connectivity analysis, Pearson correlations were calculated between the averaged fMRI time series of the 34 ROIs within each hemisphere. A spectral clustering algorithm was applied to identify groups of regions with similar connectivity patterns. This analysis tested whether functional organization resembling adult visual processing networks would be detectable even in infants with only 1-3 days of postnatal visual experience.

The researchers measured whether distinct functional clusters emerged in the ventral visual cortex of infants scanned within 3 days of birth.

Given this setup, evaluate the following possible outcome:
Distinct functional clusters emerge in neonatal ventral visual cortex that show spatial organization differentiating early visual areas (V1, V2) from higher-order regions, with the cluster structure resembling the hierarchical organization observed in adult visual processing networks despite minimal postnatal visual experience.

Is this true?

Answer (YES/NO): NO